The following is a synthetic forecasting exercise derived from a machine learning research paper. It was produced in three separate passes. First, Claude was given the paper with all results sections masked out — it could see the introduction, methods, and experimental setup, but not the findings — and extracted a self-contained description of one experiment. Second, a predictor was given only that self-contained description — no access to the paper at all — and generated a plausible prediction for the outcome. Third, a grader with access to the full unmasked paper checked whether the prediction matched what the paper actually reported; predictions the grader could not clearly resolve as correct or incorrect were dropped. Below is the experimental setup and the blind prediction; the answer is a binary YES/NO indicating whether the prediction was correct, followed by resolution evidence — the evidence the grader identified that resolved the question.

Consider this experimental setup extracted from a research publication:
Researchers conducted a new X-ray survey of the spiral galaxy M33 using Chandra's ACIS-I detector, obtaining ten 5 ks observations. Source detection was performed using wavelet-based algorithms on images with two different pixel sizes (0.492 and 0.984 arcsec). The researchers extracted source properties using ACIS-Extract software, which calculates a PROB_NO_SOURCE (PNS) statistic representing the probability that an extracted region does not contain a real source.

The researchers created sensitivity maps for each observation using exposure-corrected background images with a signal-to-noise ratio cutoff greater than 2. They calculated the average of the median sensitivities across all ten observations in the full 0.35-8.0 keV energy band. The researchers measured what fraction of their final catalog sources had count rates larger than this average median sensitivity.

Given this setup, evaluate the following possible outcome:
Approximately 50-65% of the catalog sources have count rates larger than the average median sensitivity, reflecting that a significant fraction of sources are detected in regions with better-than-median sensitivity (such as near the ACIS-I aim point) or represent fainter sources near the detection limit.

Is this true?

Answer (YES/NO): NO